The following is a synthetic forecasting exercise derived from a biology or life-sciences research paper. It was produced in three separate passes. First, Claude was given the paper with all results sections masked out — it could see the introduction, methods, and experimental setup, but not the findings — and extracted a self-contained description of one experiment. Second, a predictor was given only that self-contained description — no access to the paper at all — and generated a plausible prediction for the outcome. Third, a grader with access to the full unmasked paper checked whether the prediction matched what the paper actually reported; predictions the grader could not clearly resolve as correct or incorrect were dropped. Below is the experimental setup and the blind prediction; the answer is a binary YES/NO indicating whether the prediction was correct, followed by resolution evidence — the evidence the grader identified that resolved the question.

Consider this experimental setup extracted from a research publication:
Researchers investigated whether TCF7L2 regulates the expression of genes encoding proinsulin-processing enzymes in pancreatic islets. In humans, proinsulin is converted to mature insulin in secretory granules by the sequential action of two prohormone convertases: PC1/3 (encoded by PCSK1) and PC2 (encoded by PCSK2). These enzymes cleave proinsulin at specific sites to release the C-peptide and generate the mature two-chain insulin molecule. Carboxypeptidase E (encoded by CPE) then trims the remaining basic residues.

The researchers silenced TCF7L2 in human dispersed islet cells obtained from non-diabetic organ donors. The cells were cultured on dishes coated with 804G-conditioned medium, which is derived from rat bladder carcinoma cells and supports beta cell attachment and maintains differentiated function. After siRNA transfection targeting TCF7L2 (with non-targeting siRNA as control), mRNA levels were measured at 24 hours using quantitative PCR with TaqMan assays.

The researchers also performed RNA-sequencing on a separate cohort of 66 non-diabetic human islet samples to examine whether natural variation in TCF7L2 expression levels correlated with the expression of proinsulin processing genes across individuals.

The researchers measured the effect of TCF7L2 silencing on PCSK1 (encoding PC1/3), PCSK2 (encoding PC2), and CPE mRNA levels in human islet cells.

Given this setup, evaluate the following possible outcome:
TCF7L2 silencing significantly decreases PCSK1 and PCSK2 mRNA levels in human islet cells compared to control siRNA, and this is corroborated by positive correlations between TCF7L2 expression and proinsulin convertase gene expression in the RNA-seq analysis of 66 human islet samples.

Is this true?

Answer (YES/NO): NO